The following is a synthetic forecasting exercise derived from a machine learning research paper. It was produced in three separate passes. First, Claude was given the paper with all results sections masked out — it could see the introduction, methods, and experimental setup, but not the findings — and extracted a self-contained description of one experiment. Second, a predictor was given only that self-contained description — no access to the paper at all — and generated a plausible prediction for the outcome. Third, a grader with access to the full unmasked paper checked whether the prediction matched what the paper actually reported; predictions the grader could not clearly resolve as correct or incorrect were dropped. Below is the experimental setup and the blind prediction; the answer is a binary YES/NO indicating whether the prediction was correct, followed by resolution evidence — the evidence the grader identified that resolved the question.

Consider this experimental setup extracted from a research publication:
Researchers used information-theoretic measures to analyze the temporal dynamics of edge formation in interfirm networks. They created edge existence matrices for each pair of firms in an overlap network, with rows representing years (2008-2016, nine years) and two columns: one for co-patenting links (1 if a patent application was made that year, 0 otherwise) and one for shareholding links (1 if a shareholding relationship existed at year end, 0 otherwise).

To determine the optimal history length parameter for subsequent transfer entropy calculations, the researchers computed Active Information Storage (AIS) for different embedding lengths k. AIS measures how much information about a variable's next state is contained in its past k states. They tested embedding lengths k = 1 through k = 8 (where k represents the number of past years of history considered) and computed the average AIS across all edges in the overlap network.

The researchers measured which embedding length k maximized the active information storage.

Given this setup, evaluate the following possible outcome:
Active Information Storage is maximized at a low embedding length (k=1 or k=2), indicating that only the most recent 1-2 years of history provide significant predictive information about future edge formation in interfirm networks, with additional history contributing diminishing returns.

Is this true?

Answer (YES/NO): NO